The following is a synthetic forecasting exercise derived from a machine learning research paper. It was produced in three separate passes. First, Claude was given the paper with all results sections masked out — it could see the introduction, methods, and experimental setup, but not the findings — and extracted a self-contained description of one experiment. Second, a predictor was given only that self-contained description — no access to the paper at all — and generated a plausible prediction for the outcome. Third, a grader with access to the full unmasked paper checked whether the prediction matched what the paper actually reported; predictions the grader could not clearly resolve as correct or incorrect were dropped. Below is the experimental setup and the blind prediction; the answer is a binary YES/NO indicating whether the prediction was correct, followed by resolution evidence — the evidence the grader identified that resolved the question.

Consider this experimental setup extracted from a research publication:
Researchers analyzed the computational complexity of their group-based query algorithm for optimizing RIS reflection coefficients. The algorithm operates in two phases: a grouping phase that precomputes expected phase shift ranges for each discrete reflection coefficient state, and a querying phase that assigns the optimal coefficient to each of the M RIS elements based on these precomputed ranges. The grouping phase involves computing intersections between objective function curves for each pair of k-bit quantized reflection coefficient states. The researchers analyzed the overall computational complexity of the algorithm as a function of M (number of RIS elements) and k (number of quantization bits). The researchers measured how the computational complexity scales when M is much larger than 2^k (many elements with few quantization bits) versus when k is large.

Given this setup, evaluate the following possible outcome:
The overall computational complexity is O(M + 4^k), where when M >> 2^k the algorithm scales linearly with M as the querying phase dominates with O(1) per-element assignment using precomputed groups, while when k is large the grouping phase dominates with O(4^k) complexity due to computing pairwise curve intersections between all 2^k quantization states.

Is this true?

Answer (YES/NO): NO